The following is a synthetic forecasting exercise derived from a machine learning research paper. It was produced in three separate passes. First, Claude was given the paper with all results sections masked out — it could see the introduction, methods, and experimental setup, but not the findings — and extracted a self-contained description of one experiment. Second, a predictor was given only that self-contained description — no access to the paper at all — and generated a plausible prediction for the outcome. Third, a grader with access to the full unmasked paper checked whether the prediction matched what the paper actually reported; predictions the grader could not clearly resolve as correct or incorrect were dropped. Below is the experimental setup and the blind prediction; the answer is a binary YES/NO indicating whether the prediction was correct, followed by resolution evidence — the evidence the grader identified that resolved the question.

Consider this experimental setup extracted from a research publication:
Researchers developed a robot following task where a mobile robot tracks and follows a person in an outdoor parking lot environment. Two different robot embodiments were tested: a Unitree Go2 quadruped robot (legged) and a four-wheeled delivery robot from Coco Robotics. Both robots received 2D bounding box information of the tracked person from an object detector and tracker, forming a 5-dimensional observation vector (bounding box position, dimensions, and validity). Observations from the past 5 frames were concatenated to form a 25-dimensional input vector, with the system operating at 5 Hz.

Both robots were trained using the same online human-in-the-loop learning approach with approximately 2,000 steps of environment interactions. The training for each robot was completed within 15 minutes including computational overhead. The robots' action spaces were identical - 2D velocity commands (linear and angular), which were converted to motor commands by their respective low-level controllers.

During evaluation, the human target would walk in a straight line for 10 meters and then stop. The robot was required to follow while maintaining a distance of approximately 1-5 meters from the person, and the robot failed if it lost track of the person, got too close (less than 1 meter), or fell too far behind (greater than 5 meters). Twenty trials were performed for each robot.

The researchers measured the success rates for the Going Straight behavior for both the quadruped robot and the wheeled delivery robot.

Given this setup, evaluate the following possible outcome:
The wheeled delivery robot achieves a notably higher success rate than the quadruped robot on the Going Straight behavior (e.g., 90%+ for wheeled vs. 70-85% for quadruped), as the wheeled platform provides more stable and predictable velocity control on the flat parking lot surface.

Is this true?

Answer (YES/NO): NO